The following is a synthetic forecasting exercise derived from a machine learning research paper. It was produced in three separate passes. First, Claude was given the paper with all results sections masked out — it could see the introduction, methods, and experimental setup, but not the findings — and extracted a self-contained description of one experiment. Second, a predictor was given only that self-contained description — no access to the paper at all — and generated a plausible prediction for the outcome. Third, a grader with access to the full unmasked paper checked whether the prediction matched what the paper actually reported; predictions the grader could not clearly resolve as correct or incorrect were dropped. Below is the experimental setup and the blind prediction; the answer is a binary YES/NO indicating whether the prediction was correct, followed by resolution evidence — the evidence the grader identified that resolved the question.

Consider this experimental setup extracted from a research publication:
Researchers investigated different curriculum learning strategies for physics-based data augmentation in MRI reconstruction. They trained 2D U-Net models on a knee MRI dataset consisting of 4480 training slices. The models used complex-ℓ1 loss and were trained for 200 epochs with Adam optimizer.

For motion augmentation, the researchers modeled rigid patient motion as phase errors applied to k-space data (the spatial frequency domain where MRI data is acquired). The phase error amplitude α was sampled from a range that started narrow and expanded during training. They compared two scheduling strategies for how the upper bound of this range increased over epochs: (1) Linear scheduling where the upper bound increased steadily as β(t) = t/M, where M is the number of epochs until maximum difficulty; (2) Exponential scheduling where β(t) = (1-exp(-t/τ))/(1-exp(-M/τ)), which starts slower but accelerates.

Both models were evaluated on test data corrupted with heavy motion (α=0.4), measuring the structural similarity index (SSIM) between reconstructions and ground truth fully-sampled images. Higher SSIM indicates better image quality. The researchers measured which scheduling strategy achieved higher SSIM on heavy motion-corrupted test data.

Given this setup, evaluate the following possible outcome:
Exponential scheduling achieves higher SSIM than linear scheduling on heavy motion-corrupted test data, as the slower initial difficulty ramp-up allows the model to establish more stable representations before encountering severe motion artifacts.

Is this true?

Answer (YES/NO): NO